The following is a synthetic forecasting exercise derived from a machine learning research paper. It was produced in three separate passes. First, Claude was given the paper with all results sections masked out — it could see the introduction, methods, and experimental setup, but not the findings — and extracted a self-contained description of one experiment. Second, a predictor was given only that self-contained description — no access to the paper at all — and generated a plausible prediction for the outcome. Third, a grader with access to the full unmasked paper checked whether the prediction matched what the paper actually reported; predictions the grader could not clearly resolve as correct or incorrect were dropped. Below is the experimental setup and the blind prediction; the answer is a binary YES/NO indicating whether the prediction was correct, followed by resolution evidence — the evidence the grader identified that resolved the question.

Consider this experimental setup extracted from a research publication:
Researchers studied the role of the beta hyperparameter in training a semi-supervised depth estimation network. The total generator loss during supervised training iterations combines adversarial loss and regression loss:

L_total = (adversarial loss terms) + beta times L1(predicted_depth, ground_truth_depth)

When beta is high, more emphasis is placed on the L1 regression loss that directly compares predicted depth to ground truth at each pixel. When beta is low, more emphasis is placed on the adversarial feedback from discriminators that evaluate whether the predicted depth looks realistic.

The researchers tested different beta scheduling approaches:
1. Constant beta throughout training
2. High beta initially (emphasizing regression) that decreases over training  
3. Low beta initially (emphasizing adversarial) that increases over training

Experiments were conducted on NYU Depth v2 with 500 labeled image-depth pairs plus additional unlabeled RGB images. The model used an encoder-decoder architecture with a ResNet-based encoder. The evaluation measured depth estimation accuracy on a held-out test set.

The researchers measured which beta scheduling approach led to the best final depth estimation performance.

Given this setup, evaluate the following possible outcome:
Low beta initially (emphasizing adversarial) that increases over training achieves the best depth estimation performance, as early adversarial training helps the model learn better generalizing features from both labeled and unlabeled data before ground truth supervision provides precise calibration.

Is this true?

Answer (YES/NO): NO